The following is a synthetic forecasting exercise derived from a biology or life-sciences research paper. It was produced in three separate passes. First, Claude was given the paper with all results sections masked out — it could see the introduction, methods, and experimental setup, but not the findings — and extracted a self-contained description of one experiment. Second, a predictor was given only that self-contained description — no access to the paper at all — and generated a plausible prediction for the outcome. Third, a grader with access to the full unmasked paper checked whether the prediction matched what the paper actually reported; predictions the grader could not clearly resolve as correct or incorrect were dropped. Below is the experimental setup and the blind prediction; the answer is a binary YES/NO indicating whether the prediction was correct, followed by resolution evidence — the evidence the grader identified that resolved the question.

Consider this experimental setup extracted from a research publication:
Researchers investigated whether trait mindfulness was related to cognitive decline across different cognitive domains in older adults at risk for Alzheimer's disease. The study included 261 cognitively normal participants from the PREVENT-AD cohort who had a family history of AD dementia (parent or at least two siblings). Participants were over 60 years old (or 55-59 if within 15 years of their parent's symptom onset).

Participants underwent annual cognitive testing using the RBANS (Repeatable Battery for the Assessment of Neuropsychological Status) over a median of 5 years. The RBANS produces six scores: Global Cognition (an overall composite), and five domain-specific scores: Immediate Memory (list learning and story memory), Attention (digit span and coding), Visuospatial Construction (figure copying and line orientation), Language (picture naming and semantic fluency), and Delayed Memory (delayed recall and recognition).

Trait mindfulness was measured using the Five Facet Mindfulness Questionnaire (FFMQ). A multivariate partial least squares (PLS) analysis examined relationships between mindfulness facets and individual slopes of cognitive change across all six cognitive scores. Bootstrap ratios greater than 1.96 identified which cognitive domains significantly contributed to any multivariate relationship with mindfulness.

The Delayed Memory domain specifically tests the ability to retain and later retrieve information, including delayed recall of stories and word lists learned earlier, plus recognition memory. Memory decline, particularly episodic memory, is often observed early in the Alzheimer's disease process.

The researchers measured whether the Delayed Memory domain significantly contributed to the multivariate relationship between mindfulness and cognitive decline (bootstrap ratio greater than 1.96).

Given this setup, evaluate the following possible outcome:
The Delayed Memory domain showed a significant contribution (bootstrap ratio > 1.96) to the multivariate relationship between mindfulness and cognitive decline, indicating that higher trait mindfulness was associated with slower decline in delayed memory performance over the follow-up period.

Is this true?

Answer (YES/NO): YES